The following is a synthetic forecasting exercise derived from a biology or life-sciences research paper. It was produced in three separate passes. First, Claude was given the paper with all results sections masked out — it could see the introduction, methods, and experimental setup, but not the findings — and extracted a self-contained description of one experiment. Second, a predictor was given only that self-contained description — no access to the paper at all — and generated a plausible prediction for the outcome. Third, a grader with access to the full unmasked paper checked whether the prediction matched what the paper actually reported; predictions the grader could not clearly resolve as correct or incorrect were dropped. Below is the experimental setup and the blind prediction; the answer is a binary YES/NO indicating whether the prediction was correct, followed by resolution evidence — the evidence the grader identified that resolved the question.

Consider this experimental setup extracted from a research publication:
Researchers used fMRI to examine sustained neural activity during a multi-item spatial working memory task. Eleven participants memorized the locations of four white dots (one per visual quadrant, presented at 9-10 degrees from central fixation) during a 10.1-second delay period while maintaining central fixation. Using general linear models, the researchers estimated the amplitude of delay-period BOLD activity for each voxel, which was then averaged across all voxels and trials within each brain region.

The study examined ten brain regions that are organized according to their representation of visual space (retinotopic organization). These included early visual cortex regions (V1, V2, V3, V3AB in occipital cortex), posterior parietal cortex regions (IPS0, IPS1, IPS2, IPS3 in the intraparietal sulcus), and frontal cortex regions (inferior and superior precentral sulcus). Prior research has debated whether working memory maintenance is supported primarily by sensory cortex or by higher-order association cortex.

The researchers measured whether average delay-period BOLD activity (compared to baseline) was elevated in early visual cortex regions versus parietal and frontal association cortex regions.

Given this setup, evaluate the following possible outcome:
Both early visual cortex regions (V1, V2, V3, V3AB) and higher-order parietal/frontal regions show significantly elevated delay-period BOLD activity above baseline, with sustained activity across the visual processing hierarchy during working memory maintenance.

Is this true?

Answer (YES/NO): NO